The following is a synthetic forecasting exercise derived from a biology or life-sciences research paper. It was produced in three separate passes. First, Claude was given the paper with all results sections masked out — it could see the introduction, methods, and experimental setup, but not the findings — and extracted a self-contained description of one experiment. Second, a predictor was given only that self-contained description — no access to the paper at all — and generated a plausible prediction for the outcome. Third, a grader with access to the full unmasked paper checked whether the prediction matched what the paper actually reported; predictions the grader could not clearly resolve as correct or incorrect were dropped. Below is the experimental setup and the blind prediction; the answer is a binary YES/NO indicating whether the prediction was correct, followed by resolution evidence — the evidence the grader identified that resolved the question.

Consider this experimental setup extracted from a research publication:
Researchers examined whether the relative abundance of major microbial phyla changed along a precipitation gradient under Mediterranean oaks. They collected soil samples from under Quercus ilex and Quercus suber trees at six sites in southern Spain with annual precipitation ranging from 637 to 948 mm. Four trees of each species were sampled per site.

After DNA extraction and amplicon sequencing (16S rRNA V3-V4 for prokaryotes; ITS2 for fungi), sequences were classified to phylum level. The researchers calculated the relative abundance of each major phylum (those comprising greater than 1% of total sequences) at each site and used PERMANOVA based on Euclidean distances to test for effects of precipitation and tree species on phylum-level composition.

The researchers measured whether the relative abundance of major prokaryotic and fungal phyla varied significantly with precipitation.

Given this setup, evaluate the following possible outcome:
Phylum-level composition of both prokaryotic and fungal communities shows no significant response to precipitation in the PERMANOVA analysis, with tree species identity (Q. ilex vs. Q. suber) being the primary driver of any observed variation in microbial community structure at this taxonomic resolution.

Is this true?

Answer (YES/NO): NO